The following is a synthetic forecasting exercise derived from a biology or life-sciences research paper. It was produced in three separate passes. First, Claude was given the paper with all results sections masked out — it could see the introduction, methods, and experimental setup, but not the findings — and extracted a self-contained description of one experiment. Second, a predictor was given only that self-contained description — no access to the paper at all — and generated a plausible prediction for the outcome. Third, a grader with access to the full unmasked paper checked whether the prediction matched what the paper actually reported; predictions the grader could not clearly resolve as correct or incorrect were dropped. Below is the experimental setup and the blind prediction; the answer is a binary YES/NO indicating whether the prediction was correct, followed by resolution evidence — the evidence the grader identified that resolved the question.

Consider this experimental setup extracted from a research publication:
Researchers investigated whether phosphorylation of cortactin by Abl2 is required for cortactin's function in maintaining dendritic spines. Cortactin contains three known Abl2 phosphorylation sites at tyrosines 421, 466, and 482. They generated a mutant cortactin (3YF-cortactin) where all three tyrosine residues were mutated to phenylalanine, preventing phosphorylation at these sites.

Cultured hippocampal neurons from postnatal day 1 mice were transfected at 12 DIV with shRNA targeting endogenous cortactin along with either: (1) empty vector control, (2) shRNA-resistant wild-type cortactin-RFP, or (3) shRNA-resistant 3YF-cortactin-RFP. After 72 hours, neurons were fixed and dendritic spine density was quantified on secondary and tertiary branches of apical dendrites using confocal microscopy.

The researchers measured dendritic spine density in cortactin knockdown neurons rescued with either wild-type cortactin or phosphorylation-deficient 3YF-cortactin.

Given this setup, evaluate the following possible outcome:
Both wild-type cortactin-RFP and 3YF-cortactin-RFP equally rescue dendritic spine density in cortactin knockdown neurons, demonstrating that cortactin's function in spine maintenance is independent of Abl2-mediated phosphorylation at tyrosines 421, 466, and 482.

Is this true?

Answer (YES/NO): NO